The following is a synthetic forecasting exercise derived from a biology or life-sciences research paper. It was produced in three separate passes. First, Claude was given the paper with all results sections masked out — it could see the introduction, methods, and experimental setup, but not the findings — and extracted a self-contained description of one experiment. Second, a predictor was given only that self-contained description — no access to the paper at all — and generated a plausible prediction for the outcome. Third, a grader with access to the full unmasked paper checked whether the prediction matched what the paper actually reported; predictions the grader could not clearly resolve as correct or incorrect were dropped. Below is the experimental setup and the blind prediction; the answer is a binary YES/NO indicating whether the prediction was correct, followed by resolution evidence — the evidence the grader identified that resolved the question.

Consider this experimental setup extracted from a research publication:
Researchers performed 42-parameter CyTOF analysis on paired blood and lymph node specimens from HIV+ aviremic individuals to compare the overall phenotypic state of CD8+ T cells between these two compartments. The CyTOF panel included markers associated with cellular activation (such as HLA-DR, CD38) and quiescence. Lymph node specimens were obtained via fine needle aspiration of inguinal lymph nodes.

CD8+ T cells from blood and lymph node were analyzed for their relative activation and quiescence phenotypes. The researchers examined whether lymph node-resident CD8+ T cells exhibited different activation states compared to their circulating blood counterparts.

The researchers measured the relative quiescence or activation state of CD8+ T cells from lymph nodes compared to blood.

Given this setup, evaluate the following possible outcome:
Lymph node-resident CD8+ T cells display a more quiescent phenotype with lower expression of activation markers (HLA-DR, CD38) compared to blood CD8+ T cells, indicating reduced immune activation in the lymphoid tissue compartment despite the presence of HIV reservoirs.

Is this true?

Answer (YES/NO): YES